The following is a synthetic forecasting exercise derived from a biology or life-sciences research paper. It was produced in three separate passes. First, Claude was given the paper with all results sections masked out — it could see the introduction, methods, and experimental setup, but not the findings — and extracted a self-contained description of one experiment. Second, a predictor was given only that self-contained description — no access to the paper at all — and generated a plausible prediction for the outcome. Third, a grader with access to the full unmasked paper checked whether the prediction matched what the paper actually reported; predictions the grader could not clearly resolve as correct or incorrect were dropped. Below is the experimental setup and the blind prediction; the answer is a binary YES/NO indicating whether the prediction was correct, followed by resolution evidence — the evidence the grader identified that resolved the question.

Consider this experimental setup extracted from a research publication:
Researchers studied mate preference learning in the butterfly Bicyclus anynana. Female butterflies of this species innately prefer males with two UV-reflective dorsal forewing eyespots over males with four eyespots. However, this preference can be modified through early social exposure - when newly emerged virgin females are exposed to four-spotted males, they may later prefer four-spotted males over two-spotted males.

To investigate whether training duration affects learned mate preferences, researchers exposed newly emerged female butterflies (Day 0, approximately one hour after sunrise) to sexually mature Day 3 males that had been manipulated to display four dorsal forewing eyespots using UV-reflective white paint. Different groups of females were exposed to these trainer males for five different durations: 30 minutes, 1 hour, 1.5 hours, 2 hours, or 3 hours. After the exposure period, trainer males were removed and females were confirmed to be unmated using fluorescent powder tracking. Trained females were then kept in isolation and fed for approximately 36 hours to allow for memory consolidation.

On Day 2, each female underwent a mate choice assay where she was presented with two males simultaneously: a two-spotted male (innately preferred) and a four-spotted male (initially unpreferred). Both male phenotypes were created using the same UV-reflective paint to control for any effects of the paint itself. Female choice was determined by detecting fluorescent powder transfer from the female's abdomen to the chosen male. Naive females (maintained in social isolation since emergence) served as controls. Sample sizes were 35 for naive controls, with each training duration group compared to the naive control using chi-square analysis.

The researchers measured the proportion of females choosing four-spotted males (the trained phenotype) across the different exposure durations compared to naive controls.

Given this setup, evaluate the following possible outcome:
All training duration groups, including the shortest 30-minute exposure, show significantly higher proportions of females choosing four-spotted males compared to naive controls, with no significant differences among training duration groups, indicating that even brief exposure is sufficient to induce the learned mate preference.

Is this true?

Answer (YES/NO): NO